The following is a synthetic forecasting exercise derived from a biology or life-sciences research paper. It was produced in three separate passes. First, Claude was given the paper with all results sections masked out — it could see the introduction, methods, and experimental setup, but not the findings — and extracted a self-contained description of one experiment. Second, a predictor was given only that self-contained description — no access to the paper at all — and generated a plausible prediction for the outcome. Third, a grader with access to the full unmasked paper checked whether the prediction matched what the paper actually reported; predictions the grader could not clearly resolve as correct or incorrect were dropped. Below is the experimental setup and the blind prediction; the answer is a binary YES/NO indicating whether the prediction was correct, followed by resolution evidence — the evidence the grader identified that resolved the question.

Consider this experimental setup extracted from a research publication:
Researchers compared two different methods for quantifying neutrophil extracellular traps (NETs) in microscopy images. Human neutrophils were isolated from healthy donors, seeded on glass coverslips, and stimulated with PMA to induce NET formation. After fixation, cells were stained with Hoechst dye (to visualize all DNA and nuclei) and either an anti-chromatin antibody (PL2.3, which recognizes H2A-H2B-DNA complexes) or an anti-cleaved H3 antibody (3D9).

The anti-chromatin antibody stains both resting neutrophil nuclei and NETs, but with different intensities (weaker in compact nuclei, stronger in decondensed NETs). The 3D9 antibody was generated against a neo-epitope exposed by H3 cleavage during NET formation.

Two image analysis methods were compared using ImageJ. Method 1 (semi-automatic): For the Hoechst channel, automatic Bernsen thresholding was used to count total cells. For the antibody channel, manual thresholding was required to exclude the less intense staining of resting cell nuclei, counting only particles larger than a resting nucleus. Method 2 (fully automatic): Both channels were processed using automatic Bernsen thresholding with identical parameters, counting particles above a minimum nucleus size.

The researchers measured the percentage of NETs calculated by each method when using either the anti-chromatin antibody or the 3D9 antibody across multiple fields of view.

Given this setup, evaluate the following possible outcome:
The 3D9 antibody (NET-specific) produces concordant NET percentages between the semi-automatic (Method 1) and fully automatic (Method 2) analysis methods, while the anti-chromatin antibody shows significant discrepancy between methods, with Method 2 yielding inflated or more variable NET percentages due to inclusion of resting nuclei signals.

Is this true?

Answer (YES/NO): YES